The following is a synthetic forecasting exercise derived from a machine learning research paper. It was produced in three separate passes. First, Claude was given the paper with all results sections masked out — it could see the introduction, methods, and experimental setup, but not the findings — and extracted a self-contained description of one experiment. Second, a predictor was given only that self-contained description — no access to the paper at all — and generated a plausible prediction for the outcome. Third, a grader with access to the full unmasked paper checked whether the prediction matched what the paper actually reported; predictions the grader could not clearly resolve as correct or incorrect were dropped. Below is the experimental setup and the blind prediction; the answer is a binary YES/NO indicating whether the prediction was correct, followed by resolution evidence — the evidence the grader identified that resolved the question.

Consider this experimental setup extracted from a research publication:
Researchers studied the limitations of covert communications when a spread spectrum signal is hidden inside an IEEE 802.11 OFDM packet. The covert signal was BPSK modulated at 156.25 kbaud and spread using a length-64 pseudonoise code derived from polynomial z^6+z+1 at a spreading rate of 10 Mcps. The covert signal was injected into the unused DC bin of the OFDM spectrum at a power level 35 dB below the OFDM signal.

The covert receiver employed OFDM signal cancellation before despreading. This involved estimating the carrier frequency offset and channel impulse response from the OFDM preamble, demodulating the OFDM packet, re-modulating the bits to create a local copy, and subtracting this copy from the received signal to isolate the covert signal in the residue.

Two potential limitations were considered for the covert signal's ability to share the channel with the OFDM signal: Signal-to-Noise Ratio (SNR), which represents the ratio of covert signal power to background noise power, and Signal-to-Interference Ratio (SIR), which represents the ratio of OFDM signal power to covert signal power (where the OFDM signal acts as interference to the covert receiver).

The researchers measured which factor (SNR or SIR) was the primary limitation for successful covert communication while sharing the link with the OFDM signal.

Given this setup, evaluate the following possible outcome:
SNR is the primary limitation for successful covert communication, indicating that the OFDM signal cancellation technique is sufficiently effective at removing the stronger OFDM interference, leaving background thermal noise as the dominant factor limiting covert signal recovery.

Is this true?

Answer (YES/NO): NO